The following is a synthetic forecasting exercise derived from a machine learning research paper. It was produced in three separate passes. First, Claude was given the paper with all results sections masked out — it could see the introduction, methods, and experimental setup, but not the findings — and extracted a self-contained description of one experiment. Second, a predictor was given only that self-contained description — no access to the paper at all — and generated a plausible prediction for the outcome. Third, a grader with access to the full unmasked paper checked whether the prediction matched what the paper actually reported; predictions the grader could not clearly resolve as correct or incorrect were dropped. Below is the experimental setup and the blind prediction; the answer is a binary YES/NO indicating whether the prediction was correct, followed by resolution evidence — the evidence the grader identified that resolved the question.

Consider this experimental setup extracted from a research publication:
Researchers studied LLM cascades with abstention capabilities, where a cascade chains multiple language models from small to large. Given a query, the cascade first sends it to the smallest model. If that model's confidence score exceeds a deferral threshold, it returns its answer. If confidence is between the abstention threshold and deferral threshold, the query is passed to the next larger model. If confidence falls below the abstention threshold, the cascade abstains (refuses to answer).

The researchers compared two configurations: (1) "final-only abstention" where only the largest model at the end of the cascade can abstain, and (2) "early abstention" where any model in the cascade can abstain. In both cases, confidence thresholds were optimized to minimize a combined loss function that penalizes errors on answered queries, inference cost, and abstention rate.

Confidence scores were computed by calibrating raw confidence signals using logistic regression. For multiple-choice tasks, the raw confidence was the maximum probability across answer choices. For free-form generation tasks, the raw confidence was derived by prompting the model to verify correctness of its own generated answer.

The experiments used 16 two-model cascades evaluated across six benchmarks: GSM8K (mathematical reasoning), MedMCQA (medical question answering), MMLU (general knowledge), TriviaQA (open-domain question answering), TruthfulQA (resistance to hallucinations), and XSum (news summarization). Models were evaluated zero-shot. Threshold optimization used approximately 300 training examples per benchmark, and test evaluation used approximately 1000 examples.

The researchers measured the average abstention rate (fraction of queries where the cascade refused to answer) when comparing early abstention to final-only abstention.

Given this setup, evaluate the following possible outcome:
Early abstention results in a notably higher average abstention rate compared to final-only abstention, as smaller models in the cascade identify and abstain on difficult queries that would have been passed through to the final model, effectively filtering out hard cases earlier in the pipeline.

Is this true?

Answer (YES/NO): NO